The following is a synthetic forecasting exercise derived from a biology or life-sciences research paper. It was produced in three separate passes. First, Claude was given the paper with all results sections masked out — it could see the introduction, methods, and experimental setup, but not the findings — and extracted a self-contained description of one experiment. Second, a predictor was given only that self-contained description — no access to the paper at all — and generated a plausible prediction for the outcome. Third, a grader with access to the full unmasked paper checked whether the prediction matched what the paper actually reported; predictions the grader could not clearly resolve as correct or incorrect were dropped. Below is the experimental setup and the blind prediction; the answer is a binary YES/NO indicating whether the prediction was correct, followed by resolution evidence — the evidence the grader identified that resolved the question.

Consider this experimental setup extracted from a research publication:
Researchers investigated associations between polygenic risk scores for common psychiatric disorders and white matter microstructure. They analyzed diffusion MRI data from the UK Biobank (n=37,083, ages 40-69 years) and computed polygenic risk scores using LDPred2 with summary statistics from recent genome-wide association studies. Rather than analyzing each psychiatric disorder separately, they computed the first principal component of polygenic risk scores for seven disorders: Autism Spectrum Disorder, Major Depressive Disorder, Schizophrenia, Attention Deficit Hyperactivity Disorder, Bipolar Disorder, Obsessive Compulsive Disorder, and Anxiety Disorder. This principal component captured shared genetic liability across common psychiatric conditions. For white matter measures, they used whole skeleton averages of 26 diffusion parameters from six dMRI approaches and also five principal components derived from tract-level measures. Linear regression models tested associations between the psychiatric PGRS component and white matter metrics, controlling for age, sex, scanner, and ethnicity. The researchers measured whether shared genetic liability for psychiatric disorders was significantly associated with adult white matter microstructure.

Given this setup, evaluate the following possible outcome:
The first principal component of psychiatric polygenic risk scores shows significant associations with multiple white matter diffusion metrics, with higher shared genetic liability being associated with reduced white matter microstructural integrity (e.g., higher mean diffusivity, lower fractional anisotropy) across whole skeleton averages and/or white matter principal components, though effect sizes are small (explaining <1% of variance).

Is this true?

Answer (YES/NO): NO